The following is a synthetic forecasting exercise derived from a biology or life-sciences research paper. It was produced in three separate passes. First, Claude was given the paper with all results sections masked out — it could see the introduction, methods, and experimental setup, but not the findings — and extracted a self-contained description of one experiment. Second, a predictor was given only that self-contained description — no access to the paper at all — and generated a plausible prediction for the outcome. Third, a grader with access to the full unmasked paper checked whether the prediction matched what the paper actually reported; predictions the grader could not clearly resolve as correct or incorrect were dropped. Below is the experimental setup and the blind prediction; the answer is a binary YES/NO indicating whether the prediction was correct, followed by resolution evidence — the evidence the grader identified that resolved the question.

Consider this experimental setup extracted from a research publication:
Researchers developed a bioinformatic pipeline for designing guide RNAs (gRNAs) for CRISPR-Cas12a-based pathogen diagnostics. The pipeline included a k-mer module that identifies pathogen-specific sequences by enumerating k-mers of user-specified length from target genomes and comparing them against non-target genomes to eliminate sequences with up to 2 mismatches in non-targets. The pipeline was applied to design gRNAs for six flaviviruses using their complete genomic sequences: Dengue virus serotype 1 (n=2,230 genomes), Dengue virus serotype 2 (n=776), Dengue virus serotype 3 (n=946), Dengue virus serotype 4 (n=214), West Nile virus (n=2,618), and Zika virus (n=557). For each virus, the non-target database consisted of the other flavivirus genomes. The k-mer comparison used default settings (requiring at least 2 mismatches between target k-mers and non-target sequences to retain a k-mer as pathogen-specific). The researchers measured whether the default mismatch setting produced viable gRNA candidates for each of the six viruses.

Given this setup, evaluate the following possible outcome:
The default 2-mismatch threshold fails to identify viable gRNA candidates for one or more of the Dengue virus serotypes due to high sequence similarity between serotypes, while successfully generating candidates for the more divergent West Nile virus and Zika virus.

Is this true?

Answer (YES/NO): NO